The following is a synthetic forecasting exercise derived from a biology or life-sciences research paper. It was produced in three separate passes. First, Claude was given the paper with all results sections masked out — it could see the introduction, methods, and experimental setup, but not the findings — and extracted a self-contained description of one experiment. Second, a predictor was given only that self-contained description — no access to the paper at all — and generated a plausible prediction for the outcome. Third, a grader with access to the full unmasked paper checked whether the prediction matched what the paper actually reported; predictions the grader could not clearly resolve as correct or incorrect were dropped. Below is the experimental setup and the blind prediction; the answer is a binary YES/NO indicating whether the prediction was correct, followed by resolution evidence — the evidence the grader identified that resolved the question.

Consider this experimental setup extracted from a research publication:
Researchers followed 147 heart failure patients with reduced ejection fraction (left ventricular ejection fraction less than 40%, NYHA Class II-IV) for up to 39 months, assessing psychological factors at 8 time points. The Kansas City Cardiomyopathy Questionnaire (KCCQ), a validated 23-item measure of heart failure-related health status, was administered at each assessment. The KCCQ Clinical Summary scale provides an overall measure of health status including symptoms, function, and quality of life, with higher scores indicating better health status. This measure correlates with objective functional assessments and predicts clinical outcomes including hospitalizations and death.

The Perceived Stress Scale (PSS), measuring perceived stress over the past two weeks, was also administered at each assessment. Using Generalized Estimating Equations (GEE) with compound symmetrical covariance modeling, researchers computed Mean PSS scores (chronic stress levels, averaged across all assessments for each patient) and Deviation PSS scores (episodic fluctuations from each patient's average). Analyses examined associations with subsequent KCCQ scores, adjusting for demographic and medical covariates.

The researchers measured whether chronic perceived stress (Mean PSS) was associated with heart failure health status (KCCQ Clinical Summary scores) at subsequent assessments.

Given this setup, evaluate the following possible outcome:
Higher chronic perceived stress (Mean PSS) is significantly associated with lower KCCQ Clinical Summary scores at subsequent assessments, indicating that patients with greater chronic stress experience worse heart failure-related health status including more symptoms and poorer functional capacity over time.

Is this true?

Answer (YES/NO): YES